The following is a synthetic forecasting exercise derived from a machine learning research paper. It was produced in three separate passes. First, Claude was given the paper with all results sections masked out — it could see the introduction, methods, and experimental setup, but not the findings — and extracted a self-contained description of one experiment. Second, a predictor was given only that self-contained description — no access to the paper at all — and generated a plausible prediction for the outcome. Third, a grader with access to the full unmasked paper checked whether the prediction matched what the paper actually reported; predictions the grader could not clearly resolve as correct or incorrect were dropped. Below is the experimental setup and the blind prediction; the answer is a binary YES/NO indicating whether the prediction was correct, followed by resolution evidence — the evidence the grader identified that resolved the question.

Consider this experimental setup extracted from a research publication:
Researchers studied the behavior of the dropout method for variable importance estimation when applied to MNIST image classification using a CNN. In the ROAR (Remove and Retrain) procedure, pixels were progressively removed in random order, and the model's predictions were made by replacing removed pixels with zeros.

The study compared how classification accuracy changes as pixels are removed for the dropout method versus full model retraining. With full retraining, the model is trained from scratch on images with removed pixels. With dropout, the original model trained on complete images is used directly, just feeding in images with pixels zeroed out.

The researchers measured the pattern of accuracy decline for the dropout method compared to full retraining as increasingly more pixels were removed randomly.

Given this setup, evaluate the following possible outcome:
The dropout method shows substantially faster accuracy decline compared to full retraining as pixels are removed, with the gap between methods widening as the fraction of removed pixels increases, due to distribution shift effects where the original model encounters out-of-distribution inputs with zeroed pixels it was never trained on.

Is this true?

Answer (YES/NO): YES